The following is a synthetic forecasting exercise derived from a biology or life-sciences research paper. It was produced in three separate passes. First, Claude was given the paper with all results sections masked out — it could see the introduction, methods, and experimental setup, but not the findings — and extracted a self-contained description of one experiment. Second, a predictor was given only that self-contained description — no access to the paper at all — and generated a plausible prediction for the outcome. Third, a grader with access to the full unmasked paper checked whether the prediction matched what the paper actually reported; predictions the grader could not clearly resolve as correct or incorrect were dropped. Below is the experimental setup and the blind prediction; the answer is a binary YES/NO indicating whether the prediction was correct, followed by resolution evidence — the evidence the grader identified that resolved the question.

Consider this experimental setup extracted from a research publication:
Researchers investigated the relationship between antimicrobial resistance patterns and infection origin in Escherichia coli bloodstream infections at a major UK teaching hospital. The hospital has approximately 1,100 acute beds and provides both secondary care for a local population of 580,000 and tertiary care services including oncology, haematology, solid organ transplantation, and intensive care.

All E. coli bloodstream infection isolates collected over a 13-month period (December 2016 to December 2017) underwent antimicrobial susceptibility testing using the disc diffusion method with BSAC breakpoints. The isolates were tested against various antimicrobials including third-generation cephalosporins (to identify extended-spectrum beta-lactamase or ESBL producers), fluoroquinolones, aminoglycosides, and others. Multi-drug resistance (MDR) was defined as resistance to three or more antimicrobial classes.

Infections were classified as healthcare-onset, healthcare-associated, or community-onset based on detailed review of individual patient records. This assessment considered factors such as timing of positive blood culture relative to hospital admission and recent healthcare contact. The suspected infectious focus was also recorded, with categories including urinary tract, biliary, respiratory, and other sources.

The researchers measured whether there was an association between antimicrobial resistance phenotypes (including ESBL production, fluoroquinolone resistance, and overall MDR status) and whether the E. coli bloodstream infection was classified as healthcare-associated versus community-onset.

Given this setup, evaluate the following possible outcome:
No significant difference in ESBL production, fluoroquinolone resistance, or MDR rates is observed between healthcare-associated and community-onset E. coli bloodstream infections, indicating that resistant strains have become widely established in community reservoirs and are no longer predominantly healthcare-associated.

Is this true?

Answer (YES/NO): YES